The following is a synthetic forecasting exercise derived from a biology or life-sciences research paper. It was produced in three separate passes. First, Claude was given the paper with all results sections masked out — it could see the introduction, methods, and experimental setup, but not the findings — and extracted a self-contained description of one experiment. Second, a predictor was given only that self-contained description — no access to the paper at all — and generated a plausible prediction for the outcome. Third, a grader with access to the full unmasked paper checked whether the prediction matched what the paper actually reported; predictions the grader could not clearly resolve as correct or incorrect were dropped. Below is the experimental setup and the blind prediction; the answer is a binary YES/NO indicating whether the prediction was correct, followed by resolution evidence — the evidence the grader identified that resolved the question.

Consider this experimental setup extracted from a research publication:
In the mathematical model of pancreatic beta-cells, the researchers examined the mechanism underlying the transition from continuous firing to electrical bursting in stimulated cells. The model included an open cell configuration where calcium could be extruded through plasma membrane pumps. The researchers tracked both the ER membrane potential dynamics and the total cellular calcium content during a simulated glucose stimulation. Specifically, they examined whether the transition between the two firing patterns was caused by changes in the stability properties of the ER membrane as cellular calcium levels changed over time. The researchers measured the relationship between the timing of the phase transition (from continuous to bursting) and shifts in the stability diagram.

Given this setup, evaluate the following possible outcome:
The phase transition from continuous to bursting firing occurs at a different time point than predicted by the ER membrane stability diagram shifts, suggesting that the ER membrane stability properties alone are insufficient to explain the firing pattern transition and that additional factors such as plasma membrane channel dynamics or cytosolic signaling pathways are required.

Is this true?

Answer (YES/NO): NO